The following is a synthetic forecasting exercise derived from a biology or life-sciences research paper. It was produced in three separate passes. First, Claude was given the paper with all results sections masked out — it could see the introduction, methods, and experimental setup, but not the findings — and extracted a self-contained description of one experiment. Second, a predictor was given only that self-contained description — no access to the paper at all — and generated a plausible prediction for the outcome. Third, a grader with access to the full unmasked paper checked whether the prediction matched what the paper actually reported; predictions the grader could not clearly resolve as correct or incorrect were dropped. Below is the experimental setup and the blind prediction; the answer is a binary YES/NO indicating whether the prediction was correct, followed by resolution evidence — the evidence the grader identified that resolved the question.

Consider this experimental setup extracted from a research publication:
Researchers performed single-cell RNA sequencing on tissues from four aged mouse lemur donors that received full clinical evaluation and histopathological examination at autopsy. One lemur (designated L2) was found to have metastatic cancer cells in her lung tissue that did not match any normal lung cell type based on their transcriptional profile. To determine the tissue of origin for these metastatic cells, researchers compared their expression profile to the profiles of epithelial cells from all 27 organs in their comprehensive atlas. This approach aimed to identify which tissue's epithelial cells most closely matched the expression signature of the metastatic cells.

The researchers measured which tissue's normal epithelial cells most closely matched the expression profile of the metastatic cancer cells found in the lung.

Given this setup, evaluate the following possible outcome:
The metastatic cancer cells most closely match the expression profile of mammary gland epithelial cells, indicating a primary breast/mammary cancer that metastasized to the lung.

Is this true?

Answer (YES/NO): NO